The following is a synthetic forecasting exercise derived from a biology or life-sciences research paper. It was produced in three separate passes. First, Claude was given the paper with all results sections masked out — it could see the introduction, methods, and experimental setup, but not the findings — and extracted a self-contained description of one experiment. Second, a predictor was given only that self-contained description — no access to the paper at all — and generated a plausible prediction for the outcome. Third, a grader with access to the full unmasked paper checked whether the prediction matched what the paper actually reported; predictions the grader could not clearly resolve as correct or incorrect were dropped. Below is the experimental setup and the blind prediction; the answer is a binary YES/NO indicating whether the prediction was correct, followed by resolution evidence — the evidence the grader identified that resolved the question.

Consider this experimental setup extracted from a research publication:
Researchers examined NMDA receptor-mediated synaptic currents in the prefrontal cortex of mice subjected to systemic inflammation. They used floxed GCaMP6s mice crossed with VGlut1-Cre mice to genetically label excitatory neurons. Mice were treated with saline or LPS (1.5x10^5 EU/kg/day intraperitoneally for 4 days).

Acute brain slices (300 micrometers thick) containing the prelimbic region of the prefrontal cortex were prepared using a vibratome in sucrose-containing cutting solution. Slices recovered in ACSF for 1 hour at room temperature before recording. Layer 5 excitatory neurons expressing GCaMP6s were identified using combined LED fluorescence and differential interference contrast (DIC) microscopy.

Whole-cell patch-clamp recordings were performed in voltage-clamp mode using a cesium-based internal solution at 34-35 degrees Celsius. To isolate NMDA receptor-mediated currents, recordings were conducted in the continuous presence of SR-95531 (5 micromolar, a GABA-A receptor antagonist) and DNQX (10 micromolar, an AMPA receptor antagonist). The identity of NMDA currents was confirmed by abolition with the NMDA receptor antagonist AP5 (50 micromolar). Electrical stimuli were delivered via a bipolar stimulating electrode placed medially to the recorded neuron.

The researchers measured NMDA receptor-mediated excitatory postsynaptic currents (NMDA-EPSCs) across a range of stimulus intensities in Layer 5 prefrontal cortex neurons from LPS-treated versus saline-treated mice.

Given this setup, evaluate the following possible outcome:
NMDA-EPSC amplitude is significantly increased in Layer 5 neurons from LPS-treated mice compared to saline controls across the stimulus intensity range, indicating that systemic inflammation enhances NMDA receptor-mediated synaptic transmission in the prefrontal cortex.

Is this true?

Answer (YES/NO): YES